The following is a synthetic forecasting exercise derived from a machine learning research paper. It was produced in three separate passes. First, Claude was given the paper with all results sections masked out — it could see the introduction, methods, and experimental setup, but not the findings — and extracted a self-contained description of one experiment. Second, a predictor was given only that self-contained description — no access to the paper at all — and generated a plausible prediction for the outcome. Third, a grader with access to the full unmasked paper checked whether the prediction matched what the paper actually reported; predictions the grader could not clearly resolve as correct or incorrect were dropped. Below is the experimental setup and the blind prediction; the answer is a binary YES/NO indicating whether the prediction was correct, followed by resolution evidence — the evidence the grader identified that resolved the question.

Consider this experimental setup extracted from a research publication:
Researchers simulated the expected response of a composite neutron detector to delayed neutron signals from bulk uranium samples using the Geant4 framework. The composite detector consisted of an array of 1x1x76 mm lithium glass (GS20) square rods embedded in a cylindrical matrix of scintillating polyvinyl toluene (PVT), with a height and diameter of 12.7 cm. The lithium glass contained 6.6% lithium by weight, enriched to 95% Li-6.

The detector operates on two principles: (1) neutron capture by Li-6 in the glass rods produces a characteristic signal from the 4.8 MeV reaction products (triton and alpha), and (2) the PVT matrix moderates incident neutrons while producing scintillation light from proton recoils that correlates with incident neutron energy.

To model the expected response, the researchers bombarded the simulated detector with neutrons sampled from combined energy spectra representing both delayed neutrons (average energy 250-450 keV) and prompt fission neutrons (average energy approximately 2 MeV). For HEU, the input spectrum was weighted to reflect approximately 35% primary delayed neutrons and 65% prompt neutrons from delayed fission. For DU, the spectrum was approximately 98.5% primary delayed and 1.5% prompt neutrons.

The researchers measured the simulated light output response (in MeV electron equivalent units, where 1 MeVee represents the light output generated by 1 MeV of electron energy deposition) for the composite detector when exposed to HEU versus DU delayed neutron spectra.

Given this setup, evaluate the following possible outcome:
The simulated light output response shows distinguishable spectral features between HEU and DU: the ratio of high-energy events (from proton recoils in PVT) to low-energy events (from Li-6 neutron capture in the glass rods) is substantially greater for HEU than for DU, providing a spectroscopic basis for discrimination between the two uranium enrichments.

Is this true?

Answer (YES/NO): NO